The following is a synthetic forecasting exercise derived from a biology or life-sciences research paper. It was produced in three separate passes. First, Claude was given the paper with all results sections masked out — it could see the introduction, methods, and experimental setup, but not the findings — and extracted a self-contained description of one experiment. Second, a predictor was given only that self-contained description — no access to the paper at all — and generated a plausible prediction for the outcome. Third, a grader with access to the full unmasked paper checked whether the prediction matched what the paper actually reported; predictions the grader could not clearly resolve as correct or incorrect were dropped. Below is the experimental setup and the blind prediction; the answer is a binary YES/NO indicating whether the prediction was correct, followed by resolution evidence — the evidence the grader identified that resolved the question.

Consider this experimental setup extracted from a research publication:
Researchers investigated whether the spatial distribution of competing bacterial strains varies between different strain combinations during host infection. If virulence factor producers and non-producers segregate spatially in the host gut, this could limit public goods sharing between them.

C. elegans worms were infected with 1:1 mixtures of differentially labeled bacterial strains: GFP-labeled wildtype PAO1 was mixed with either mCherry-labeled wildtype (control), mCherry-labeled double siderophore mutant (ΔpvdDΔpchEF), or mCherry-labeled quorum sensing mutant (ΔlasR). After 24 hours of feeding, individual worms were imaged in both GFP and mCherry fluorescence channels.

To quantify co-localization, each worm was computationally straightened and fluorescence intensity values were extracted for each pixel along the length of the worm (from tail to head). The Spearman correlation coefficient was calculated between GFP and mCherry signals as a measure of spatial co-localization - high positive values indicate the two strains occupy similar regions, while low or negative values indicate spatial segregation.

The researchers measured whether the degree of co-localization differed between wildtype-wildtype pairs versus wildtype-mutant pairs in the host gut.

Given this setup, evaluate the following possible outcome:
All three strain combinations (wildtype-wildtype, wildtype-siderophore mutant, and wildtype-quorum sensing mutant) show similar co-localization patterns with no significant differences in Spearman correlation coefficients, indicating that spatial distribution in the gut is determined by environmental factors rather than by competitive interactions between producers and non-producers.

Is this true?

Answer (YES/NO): YES